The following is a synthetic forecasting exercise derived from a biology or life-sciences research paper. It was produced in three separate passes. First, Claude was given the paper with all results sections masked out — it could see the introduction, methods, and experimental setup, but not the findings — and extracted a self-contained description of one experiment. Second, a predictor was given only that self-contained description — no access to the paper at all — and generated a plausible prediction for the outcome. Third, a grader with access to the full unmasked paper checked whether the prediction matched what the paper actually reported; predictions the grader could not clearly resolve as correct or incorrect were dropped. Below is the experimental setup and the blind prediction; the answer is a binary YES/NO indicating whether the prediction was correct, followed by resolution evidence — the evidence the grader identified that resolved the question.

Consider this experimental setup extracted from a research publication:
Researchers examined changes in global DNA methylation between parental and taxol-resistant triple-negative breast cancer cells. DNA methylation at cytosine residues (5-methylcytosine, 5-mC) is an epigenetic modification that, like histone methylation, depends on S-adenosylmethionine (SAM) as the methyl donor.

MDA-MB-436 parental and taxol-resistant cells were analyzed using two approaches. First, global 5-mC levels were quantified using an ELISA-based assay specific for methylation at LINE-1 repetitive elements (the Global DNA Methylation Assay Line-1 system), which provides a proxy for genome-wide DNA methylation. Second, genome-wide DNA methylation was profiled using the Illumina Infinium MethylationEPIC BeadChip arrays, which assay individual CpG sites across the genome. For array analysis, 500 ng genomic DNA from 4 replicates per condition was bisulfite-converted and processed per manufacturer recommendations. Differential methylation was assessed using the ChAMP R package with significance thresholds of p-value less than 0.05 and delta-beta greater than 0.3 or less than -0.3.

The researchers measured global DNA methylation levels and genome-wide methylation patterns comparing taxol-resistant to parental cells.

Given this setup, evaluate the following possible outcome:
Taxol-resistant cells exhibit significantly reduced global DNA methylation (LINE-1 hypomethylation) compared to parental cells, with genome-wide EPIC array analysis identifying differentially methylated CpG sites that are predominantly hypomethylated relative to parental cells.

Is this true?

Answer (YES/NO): YES